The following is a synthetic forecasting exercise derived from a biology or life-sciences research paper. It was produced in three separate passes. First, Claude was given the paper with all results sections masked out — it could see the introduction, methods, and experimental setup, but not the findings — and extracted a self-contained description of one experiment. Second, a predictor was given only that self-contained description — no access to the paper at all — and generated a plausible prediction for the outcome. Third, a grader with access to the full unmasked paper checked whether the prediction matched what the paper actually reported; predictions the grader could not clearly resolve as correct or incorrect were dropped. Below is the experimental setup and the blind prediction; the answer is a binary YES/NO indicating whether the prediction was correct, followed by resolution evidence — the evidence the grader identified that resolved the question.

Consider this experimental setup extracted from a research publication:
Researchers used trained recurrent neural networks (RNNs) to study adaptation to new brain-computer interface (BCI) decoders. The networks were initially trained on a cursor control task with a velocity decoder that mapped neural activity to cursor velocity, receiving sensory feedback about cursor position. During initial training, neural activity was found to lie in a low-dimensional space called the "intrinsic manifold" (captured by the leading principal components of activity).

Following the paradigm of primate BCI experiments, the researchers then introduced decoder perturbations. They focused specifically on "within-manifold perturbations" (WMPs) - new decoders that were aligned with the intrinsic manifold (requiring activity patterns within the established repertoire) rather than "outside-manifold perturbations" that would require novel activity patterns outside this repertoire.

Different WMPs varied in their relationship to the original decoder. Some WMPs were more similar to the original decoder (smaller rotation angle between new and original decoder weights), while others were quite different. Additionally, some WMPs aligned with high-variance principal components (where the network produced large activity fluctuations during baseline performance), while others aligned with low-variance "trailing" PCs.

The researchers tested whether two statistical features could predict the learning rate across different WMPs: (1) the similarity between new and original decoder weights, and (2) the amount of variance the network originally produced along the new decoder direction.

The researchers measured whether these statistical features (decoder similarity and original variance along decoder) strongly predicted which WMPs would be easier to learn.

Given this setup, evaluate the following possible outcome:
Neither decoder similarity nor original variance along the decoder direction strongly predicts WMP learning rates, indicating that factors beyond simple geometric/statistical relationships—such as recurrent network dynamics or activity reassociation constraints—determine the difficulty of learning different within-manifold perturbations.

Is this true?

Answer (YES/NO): YES